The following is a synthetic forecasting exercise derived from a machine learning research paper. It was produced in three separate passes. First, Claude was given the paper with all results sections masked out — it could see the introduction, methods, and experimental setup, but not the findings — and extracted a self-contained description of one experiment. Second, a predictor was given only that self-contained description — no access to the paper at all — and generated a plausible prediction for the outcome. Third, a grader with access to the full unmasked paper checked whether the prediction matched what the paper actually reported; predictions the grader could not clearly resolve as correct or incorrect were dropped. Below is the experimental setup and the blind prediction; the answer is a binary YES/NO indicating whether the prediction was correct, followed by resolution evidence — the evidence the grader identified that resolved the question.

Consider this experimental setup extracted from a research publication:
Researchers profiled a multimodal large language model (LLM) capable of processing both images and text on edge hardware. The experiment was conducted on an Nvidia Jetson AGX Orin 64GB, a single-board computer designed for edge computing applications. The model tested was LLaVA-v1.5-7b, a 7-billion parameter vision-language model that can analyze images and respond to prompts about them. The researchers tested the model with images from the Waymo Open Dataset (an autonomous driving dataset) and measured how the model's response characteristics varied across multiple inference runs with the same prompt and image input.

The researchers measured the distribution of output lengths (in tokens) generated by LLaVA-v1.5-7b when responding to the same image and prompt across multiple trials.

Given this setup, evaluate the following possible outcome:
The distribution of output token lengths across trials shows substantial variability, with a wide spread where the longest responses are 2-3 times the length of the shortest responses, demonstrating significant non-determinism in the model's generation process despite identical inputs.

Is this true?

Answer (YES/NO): NO